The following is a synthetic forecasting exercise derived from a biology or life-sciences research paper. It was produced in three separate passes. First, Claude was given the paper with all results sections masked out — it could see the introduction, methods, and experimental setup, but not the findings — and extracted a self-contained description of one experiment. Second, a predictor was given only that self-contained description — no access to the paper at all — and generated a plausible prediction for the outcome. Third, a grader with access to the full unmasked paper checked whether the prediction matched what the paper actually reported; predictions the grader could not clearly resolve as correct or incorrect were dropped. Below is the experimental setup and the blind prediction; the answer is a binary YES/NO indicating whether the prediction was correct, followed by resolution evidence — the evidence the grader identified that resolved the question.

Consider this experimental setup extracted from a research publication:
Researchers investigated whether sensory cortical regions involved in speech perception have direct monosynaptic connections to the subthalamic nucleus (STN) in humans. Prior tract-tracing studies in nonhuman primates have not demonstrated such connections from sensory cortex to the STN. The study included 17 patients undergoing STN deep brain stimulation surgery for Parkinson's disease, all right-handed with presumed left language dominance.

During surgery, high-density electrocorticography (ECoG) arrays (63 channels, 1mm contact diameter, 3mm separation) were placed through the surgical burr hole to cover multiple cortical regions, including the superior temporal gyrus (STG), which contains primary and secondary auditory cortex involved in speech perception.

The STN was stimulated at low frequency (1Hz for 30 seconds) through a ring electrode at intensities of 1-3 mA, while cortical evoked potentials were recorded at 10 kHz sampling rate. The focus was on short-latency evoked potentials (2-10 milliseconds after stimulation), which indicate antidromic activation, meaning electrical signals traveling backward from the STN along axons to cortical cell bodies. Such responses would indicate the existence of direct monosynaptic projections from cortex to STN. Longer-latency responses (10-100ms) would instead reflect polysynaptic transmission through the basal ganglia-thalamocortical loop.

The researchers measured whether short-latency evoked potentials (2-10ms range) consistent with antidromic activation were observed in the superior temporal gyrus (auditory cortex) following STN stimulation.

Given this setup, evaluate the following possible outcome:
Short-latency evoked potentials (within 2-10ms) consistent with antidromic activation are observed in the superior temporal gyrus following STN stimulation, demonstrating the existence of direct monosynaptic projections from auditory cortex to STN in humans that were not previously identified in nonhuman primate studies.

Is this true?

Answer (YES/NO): YES